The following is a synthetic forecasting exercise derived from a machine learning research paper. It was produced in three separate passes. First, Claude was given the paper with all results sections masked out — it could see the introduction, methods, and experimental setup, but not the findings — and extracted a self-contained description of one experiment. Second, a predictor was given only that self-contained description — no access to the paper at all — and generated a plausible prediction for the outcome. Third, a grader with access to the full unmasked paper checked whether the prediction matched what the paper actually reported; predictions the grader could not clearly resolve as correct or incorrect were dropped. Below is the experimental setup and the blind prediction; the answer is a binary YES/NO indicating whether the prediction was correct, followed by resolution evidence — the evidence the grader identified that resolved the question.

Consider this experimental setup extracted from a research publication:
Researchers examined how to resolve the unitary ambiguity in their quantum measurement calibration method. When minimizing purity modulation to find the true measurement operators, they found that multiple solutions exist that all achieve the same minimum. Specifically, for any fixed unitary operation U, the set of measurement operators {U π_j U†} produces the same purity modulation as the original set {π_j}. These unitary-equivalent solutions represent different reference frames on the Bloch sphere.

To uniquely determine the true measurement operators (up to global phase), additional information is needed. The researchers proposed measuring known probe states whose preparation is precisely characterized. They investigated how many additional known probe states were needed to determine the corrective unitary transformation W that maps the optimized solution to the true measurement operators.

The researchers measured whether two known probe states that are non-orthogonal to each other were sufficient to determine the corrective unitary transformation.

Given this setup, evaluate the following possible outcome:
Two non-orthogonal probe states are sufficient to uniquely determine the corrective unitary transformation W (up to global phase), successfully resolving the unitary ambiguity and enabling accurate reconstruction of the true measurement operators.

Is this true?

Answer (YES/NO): YES